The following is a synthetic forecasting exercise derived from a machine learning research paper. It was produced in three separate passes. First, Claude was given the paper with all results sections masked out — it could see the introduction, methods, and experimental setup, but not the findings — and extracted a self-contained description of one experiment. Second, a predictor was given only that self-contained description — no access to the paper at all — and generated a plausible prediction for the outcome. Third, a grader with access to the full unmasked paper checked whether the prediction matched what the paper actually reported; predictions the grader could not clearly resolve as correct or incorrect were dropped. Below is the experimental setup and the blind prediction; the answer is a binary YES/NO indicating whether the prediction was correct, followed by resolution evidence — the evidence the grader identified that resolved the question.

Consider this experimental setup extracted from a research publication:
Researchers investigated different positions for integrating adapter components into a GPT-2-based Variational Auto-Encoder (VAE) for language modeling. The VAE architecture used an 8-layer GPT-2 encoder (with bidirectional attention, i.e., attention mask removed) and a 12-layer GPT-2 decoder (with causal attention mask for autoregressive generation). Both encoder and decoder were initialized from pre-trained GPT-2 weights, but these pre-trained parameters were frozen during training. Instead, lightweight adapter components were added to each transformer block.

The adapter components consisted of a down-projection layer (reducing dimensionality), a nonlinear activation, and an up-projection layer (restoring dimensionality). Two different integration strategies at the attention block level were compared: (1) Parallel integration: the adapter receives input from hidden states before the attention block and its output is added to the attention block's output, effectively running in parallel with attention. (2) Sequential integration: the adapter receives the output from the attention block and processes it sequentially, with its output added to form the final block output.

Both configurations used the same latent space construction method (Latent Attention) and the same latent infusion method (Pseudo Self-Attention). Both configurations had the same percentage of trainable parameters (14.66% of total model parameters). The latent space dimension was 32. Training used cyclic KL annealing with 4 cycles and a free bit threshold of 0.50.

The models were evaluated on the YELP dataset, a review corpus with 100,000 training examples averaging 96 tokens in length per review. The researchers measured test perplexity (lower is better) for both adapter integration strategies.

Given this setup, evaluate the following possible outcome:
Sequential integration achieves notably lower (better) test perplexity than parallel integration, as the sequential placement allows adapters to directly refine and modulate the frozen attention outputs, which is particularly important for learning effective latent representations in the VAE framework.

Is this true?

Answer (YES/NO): NO